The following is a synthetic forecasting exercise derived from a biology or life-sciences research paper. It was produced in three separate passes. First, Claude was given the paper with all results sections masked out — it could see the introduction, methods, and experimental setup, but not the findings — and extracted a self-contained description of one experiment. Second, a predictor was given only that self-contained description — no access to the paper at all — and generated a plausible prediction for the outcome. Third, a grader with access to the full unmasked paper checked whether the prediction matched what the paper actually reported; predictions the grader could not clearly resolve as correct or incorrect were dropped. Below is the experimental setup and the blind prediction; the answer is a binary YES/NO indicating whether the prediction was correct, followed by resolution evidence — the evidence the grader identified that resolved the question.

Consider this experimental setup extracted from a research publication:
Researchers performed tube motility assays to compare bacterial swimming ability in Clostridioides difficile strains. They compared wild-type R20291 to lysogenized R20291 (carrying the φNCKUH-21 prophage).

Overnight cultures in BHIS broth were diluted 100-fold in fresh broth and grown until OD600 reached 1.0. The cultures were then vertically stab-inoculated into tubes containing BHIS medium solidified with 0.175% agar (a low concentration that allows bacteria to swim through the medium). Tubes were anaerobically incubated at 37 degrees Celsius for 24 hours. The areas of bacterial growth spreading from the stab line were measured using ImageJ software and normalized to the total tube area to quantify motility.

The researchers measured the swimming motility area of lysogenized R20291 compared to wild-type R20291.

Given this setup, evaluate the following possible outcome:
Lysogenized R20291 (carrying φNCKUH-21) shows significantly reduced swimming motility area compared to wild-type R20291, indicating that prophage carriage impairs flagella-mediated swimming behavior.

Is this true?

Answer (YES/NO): NO